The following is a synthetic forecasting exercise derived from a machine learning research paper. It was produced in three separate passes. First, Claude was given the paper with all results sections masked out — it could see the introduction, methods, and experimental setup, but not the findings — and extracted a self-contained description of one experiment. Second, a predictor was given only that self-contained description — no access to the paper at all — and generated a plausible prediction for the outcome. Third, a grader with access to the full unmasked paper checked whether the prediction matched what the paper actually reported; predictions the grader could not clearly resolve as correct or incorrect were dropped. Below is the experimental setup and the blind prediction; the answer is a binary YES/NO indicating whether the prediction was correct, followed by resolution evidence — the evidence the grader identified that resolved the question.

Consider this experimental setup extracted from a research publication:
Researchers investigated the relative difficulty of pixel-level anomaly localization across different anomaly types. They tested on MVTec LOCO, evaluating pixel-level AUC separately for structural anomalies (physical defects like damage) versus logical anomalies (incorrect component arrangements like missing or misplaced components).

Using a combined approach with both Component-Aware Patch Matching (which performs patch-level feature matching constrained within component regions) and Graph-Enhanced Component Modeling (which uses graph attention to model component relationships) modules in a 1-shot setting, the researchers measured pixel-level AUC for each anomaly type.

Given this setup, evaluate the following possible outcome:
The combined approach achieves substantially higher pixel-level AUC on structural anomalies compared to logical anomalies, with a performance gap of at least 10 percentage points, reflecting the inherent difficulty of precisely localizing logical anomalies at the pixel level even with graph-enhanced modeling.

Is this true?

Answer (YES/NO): YES